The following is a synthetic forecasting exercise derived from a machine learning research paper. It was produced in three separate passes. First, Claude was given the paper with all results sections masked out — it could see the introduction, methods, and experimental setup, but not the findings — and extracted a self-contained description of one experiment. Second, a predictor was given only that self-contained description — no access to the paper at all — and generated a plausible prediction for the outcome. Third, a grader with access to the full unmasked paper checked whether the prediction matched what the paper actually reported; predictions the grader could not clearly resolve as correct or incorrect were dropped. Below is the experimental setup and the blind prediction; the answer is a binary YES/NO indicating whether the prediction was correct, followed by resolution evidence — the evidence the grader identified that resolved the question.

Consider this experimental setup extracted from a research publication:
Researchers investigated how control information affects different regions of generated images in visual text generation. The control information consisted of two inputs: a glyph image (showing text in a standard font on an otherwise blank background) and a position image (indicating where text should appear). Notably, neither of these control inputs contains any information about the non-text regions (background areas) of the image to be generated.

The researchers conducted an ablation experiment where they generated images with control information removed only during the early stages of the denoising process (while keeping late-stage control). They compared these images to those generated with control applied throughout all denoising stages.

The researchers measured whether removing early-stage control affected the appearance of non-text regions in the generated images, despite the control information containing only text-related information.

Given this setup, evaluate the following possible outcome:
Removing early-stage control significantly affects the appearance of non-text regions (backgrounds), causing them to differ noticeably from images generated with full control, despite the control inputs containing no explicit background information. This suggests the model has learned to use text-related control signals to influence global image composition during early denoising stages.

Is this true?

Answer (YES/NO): YES